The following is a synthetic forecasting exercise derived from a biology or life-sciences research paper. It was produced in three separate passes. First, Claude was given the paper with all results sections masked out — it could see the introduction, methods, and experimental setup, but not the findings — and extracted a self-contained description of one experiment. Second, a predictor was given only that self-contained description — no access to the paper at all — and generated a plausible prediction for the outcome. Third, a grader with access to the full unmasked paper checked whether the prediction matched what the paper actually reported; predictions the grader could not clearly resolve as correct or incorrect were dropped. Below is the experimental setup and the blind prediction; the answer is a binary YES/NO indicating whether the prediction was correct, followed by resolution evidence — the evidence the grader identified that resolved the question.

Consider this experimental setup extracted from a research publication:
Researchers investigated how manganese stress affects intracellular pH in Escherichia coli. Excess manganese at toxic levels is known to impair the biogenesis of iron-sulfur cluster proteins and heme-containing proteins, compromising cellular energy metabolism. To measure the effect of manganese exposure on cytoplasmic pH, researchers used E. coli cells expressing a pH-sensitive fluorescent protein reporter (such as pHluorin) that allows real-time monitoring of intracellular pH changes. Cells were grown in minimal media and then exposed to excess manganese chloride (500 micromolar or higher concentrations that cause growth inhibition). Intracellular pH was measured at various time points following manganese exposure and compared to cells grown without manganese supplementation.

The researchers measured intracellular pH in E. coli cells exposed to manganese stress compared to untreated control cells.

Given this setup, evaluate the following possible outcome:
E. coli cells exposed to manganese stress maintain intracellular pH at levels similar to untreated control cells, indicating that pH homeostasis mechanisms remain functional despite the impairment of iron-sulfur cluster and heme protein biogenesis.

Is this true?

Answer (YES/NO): NO